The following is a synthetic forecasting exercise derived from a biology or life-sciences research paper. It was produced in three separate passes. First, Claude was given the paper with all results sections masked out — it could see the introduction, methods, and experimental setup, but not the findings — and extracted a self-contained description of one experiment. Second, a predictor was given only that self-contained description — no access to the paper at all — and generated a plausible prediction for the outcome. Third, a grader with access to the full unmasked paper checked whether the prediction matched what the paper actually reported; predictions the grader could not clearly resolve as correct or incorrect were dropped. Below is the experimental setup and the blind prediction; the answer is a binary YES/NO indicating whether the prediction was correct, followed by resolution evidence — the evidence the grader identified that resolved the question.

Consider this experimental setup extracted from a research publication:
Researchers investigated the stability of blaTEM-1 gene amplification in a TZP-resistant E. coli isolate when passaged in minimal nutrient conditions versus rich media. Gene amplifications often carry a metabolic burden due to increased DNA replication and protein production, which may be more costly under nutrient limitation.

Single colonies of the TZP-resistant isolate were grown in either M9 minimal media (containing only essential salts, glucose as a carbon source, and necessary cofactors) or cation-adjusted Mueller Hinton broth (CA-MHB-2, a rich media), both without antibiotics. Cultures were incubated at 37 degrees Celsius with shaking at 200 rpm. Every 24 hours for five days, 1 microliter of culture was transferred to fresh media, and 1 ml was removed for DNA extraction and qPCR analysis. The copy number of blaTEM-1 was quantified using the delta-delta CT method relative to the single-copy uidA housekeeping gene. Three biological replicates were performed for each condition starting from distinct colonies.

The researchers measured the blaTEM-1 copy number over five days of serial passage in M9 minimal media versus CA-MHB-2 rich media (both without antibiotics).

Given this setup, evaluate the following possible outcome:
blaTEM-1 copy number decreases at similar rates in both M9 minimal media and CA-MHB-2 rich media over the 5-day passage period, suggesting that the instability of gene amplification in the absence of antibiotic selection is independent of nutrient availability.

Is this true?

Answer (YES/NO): NO